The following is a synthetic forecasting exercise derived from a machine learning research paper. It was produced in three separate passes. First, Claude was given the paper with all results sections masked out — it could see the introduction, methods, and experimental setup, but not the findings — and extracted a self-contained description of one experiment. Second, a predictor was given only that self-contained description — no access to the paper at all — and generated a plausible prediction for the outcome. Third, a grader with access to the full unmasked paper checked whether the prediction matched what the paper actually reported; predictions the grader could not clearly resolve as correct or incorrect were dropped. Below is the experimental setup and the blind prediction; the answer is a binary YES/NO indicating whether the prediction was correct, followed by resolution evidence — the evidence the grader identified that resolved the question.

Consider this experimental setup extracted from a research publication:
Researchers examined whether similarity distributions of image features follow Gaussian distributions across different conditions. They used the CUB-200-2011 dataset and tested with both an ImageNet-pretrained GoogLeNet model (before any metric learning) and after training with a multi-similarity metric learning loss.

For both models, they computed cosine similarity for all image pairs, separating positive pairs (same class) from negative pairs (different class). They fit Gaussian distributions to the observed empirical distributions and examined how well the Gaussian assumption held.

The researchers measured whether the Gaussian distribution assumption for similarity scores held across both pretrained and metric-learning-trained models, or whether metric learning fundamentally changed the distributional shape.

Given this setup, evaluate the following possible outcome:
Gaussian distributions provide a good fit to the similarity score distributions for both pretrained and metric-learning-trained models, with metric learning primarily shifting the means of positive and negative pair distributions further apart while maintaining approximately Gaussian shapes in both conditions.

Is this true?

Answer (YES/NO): YES